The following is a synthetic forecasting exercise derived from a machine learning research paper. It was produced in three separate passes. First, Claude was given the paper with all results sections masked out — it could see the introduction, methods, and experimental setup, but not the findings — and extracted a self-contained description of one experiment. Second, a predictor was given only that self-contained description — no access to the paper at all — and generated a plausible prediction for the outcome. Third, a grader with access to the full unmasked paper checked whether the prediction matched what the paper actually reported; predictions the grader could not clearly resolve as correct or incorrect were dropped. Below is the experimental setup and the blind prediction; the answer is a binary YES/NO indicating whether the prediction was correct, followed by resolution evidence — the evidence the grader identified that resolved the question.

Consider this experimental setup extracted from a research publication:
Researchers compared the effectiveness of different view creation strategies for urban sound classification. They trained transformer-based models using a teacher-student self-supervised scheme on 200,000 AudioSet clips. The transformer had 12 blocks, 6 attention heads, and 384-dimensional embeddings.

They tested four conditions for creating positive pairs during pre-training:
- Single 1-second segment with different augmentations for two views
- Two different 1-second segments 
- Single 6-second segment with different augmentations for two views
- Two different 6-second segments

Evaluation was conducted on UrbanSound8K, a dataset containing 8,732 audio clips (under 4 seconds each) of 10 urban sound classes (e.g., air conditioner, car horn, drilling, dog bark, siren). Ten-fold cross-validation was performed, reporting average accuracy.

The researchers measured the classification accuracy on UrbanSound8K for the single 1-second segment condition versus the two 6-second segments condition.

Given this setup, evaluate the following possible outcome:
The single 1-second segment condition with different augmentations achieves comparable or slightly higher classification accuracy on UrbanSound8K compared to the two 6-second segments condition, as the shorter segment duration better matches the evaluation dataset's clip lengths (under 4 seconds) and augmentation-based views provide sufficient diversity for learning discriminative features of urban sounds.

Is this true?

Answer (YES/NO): NO